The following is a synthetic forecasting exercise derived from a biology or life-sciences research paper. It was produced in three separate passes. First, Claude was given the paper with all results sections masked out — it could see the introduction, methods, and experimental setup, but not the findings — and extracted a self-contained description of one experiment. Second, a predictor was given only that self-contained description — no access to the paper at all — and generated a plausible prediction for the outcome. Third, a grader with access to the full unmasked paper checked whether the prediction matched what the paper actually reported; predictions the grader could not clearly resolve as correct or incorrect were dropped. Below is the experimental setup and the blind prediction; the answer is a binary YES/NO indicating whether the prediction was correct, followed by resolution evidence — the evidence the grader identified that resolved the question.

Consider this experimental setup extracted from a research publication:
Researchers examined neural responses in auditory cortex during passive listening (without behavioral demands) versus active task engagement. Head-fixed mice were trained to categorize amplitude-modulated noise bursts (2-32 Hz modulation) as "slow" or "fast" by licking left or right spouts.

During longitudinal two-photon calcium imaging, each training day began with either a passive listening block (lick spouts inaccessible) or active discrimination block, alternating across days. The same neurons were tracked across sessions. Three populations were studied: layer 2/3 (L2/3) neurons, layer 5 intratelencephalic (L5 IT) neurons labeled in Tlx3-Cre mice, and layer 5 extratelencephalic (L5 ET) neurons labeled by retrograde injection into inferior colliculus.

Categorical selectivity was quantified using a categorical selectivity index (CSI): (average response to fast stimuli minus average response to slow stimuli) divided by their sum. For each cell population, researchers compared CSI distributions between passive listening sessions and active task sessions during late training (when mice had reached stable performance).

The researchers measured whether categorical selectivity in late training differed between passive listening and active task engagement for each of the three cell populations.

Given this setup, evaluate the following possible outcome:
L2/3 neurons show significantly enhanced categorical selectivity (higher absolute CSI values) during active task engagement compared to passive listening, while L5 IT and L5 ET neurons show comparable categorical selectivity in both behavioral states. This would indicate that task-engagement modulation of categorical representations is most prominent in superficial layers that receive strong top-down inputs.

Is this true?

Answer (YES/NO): NO